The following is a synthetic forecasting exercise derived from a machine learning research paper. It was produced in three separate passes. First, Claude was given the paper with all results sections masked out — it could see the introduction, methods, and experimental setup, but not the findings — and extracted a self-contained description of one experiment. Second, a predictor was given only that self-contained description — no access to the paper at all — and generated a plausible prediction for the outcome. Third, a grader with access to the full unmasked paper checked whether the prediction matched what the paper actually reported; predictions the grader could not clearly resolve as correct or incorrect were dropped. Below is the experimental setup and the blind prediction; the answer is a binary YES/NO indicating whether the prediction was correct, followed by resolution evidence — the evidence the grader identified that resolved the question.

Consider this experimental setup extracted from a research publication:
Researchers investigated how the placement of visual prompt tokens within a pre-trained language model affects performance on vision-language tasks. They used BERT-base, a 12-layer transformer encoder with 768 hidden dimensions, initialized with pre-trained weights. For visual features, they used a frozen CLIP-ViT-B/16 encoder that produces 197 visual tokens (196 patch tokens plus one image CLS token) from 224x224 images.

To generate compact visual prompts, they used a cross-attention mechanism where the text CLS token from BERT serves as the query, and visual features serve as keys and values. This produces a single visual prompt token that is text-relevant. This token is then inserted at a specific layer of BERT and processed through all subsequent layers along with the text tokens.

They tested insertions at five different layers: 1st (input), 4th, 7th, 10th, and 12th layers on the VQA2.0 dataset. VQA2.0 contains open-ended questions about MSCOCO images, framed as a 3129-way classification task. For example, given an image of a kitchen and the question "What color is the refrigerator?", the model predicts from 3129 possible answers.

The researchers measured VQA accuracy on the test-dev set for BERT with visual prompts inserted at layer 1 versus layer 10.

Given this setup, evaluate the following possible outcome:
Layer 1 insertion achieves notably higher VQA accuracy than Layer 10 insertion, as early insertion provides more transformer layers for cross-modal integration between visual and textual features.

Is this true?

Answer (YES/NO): NO